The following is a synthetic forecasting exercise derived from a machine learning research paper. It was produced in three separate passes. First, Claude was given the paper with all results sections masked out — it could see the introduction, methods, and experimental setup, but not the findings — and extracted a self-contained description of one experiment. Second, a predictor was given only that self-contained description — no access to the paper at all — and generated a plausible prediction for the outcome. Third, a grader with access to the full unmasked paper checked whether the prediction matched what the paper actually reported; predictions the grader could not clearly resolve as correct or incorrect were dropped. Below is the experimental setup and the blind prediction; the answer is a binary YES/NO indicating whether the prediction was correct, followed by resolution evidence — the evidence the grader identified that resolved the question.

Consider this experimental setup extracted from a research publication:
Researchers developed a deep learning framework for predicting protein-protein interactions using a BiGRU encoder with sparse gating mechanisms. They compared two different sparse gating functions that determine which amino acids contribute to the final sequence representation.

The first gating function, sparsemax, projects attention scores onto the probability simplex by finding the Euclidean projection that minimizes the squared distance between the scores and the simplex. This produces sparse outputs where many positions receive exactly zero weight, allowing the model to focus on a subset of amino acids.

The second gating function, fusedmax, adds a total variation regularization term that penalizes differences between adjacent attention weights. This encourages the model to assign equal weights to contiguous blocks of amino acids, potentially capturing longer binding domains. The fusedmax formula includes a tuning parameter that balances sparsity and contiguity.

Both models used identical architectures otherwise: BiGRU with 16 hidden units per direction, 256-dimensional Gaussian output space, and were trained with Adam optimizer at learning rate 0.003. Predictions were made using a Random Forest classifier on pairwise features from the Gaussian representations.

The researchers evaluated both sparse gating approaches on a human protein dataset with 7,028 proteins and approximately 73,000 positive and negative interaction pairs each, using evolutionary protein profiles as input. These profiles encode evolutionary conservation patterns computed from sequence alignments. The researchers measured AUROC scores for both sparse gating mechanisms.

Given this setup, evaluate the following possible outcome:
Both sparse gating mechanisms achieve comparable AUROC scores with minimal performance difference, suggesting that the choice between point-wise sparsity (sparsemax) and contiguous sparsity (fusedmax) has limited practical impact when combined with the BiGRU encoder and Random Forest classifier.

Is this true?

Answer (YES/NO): NO